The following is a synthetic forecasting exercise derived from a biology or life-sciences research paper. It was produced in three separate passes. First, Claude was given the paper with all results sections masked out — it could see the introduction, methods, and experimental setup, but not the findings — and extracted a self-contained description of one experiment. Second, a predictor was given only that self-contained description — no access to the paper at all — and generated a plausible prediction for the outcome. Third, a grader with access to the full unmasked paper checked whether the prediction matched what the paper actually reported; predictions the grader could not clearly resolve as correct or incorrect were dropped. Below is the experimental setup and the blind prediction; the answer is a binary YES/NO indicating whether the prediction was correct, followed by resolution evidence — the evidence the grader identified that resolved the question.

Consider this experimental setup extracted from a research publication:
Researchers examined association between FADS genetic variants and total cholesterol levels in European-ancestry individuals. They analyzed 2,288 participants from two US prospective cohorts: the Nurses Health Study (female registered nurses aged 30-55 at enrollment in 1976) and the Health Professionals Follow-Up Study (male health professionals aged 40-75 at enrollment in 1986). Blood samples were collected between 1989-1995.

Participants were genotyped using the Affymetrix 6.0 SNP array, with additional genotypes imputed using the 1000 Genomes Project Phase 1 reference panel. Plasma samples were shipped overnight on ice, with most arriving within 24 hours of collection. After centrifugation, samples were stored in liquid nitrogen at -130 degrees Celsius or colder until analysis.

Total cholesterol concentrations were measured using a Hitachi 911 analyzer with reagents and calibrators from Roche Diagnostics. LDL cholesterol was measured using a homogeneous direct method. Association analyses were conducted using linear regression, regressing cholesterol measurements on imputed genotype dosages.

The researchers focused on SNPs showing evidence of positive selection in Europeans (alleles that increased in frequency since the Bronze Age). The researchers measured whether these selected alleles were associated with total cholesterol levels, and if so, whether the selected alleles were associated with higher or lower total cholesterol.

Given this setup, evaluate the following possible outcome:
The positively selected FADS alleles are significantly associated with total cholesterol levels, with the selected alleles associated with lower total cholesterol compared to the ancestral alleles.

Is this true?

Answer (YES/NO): NO